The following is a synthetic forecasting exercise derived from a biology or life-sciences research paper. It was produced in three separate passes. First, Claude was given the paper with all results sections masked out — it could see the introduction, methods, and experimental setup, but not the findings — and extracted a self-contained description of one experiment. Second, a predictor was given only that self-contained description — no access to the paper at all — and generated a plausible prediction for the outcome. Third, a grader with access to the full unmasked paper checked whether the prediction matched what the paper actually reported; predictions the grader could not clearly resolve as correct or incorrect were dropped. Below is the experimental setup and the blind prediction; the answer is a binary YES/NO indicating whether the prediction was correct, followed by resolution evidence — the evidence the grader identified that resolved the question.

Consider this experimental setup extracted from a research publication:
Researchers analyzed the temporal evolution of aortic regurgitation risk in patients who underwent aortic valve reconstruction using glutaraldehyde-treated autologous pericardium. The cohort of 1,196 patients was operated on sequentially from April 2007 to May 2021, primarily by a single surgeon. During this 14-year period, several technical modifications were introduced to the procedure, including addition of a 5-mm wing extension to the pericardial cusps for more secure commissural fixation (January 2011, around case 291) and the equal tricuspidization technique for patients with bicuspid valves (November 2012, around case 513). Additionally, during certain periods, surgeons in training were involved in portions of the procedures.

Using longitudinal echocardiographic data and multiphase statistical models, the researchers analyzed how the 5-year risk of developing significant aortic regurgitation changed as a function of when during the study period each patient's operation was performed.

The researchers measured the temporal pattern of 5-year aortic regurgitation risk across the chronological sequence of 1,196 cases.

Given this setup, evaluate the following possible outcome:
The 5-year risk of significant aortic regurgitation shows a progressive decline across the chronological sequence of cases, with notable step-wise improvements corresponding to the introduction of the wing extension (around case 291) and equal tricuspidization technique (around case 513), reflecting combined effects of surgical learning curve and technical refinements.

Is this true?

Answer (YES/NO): NO